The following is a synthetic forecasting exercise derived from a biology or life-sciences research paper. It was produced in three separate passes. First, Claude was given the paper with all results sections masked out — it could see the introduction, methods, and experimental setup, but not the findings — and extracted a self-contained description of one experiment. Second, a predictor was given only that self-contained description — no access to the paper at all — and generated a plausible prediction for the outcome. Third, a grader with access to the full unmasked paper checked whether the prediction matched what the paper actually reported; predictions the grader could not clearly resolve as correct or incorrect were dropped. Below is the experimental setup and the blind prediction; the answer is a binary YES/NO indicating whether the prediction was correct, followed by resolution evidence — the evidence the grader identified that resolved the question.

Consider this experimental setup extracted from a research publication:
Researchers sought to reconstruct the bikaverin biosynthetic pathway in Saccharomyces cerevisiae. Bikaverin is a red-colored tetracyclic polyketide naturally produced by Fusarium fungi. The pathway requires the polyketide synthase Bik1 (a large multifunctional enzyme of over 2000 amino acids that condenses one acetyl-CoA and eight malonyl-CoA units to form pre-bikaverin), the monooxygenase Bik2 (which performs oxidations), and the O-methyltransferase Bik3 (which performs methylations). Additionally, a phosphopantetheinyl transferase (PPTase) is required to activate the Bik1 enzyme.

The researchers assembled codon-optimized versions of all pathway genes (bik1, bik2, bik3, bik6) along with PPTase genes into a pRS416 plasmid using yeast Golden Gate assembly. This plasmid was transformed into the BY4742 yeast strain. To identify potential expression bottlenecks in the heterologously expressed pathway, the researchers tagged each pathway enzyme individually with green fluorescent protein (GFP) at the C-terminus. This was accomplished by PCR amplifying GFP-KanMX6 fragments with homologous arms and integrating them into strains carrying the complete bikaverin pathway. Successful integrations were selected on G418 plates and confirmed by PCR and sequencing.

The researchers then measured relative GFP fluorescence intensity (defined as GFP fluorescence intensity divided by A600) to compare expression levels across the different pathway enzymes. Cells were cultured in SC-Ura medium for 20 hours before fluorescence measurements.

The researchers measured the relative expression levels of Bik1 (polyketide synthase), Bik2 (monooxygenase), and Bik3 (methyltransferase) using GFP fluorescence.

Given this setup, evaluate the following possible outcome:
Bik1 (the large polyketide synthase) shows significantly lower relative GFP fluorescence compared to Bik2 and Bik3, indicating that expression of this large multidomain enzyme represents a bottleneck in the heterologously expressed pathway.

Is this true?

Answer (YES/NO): YES